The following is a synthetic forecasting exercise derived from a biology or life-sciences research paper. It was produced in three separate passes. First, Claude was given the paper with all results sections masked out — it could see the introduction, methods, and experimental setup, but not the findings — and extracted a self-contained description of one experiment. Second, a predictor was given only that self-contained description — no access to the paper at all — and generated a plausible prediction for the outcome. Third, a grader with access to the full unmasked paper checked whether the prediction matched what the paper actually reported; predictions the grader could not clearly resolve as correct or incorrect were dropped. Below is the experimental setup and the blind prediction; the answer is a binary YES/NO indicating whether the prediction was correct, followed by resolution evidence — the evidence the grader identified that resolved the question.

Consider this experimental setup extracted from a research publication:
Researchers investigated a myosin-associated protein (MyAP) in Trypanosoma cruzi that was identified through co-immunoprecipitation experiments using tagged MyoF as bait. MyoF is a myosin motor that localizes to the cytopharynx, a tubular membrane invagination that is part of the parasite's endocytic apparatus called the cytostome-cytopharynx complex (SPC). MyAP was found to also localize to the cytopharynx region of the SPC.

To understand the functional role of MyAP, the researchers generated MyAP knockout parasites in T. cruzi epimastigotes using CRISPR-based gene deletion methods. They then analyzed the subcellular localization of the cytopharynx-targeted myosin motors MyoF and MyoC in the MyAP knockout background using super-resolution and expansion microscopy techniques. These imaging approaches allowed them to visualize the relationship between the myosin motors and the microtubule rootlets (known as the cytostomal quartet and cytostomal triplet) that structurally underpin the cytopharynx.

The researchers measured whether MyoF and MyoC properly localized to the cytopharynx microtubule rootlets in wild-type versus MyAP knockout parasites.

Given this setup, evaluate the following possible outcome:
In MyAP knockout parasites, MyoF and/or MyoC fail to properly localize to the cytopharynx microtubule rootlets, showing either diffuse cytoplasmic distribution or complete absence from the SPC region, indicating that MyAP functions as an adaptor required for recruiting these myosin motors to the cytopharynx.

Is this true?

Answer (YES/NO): YES